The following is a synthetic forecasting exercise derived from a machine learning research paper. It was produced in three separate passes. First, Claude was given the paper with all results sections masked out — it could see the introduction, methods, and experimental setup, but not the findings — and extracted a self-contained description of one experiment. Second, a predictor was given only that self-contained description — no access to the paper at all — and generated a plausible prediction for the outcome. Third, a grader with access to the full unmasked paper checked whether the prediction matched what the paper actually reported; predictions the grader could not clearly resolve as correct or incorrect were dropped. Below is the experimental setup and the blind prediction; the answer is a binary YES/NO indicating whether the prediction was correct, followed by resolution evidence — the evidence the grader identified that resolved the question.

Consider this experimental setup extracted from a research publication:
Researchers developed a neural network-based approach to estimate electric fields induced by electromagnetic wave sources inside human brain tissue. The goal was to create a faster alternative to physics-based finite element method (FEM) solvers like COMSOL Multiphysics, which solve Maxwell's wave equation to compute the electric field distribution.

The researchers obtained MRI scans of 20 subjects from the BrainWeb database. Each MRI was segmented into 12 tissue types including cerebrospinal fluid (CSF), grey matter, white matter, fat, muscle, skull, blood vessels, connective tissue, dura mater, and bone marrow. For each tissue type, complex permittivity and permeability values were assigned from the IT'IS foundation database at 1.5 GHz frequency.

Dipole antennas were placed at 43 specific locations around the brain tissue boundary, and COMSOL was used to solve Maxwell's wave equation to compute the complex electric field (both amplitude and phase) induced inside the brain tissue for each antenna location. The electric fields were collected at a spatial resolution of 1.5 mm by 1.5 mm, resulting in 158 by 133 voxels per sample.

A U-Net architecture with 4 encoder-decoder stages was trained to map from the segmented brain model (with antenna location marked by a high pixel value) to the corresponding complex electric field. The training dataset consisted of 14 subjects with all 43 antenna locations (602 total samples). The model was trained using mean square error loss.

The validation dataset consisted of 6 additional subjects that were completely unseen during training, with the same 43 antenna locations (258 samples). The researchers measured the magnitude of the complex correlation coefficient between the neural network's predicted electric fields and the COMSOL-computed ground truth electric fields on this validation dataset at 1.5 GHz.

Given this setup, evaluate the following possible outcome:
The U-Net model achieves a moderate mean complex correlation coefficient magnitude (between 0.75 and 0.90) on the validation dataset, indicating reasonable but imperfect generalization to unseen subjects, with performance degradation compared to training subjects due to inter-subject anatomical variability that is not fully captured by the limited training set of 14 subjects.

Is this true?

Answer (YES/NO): NO